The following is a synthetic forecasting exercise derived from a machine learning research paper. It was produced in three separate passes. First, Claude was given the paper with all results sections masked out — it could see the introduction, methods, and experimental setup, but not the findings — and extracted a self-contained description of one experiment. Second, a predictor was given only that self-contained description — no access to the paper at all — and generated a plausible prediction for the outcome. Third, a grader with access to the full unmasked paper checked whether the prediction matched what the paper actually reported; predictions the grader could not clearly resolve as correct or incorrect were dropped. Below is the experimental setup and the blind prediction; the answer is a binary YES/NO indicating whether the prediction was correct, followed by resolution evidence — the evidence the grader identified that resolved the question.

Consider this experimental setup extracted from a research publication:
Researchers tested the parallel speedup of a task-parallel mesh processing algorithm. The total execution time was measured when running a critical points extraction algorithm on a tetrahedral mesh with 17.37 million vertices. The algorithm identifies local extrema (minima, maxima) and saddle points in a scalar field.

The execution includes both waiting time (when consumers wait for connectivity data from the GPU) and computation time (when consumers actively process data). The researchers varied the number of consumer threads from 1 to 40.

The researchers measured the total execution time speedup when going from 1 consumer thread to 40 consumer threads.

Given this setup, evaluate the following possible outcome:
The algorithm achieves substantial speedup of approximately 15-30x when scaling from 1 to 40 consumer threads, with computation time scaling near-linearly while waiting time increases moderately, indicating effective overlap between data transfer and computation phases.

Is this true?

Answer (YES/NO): NO